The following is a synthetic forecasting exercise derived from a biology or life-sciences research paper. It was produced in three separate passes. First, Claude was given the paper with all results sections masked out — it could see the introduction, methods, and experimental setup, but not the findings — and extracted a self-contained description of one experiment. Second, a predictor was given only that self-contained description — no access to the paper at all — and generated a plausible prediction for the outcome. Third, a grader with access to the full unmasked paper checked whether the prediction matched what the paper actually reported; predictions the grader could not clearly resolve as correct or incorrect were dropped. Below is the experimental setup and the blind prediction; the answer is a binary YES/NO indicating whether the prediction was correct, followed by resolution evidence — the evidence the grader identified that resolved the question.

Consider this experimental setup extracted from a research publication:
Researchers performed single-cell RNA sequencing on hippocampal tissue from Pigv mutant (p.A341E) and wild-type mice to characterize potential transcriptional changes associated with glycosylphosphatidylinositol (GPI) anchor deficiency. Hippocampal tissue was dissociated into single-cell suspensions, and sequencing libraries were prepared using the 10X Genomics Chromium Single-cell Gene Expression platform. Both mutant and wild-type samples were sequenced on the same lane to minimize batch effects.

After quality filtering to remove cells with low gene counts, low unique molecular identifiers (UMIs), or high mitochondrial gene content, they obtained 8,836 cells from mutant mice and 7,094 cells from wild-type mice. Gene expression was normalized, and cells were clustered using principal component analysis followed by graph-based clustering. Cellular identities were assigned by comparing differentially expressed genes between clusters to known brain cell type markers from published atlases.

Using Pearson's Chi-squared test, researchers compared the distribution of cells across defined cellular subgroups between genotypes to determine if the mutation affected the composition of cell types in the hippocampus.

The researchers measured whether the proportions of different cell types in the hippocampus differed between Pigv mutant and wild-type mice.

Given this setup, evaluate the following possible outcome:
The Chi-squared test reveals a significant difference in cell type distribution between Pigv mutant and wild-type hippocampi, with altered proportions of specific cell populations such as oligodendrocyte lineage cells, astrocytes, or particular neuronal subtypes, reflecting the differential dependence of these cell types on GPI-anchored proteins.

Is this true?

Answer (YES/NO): YES